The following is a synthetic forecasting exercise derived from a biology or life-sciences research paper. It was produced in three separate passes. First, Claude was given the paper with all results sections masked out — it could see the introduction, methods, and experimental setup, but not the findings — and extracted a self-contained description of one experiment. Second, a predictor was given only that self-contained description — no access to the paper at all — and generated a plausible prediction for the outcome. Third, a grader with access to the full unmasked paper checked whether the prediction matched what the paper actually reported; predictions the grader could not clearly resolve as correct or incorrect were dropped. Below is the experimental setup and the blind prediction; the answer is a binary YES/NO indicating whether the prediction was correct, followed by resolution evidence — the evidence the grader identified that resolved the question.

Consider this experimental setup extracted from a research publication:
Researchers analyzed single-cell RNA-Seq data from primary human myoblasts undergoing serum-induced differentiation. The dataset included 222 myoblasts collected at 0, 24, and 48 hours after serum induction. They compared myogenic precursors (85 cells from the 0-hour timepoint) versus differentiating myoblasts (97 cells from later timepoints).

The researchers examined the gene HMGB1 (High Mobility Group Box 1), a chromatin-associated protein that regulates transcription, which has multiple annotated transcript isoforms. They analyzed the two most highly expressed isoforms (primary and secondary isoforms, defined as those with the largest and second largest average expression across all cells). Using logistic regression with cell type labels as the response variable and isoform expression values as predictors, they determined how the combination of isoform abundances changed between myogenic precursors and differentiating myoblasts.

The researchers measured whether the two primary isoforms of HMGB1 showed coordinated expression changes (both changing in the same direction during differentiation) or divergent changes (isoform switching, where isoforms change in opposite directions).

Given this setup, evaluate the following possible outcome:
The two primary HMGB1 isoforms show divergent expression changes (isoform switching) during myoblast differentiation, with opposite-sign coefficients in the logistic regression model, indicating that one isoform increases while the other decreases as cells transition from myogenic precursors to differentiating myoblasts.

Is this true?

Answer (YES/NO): NO